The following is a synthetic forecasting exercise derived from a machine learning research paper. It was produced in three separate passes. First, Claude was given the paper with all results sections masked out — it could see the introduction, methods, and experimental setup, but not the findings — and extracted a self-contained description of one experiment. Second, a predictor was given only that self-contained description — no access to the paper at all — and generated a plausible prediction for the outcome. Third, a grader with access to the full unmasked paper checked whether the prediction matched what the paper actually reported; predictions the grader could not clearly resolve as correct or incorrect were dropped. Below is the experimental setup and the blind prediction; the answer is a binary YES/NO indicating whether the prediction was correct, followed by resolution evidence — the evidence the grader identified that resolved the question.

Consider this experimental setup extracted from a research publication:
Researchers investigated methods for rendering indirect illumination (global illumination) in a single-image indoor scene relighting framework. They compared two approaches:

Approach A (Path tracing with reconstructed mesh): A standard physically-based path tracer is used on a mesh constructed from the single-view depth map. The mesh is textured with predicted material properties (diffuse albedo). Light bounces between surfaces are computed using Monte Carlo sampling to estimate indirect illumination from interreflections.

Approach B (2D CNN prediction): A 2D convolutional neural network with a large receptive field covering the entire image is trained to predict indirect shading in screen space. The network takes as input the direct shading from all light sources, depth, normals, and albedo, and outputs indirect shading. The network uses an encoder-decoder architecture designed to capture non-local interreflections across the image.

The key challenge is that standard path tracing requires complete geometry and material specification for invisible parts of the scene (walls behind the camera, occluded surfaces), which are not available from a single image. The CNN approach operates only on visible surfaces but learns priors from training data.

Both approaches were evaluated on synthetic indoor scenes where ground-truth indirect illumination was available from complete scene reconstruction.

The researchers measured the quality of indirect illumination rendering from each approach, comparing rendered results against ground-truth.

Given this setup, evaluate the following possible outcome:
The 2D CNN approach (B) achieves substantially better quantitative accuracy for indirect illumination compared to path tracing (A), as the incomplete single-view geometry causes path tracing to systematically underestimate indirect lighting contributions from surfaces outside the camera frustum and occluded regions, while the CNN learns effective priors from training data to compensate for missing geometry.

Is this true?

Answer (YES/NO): YES